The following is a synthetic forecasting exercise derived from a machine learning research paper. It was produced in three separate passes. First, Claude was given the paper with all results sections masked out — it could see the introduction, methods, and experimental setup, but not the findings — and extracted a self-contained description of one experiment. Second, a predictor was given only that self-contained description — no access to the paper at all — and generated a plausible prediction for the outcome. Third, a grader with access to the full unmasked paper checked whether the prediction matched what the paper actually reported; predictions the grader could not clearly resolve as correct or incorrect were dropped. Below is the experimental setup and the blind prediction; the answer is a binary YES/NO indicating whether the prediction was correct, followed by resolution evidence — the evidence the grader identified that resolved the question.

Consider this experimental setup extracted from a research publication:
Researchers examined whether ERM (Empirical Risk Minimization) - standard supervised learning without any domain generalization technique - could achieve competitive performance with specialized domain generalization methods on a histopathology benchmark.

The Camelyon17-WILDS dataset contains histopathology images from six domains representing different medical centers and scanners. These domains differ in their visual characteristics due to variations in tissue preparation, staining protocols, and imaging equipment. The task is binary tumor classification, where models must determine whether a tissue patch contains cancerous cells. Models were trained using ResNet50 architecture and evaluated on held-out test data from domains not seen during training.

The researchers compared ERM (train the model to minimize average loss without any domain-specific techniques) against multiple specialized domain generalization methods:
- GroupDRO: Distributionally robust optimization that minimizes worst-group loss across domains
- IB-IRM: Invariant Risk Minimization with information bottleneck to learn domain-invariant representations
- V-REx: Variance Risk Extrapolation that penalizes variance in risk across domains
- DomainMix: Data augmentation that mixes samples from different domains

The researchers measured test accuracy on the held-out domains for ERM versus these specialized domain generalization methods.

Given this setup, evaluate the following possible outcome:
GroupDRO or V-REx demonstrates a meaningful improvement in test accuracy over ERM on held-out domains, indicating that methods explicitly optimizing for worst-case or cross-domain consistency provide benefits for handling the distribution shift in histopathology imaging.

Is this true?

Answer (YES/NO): NO